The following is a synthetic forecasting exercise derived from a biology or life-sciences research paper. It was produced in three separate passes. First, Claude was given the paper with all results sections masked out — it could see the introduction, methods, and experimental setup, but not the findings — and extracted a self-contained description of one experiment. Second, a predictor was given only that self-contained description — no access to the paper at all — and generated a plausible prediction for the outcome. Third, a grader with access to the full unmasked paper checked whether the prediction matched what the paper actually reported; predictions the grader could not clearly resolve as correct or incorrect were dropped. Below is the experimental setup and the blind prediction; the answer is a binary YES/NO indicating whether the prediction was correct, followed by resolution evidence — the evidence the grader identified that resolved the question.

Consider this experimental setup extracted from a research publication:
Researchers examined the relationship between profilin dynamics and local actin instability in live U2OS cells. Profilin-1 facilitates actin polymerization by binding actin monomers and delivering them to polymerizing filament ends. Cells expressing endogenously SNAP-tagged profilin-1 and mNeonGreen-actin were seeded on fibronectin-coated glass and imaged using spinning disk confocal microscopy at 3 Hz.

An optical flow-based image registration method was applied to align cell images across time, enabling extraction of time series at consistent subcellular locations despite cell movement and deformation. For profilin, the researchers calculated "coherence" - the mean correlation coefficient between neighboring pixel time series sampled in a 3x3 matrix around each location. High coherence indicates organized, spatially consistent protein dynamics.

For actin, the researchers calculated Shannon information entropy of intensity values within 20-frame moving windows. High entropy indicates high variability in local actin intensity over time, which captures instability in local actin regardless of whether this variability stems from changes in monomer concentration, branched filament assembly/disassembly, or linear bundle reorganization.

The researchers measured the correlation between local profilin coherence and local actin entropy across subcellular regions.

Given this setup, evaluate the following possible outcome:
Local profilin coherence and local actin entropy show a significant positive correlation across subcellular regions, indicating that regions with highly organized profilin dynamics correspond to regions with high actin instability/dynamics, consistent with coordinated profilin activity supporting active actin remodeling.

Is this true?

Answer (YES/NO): NO